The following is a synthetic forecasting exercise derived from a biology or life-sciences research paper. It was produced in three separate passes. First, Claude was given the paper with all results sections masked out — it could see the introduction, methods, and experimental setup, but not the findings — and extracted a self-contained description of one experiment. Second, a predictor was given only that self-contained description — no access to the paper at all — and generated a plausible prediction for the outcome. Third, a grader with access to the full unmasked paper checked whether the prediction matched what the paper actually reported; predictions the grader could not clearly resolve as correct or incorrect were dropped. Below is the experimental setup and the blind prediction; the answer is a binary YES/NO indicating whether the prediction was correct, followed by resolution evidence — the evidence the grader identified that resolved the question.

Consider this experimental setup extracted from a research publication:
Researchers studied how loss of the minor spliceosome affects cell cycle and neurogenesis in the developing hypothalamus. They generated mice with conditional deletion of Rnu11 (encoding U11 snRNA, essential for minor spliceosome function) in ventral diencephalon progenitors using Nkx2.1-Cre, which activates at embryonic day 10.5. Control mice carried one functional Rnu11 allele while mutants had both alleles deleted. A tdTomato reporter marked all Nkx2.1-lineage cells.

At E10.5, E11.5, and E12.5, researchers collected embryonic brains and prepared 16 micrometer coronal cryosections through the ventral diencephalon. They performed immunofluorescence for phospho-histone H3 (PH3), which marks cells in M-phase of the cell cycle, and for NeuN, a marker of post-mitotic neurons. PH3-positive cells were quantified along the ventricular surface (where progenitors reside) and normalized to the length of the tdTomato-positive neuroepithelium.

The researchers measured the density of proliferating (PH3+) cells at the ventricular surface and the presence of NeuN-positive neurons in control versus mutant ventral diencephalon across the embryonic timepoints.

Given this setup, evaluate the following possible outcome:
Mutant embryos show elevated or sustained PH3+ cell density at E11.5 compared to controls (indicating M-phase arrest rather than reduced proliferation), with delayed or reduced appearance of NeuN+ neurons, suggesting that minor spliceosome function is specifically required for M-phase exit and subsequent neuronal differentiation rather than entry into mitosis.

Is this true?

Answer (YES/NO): NO